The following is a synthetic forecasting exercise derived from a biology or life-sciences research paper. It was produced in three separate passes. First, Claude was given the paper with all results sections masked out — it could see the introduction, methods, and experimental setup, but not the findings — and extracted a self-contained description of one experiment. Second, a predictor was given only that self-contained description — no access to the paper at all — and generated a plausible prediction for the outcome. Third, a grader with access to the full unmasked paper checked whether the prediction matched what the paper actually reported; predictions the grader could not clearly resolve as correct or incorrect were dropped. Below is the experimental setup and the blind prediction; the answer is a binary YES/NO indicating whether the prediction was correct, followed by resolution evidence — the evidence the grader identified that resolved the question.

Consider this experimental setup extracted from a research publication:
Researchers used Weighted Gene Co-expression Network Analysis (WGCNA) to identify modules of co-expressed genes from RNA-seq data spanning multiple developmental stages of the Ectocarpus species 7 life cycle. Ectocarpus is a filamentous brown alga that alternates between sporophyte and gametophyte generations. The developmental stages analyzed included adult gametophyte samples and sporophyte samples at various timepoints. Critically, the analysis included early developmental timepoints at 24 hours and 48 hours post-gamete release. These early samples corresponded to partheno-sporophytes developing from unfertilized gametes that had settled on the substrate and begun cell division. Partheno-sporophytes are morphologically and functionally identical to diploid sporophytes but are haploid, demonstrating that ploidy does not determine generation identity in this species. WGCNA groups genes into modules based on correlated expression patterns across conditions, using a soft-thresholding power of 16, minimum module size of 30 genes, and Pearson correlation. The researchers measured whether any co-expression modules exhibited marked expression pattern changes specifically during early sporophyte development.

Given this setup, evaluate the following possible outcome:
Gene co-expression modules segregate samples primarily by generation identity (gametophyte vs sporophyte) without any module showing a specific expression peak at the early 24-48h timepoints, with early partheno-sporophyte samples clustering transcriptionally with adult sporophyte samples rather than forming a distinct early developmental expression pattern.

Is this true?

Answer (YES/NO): NO